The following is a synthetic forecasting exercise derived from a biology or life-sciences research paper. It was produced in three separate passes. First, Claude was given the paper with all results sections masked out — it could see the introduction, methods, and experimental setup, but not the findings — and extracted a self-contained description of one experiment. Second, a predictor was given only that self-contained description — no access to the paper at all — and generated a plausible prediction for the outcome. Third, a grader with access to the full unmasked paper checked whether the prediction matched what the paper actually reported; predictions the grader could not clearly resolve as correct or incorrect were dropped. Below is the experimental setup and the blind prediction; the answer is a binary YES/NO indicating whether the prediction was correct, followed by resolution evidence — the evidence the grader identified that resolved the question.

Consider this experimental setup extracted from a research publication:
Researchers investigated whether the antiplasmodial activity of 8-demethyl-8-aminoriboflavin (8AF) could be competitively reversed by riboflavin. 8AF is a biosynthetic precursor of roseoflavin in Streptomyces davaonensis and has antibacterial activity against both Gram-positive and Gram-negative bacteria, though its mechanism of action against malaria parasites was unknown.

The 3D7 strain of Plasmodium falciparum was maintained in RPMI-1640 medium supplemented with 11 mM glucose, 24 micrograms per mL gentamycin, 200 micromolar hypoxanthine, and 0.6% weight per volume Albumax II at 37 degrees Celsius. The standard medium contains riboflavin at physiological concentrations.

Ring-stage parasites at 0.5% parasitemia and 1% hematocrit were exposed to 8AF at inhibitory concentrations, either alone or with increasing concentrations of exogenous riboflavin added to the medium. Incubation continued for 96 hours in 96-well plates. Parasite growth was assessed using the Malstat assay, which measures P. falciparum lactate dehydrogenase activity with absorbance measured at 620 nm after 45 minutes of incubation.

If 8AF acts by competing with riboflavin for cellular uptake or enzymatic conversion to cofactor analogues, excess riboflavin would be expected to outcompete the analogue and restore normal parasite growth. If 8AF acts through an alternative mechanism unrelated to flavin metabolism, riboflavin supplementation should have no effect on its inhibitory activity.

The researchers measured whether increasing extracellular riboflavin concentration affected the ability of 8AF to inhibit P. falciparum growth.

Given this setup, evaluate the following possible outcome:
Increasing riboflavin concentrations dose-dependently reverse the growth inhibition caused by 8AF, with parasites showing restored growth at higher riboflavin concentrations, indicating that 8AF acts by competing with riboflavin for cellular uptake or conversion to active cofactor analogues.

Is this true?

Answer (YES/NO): YES